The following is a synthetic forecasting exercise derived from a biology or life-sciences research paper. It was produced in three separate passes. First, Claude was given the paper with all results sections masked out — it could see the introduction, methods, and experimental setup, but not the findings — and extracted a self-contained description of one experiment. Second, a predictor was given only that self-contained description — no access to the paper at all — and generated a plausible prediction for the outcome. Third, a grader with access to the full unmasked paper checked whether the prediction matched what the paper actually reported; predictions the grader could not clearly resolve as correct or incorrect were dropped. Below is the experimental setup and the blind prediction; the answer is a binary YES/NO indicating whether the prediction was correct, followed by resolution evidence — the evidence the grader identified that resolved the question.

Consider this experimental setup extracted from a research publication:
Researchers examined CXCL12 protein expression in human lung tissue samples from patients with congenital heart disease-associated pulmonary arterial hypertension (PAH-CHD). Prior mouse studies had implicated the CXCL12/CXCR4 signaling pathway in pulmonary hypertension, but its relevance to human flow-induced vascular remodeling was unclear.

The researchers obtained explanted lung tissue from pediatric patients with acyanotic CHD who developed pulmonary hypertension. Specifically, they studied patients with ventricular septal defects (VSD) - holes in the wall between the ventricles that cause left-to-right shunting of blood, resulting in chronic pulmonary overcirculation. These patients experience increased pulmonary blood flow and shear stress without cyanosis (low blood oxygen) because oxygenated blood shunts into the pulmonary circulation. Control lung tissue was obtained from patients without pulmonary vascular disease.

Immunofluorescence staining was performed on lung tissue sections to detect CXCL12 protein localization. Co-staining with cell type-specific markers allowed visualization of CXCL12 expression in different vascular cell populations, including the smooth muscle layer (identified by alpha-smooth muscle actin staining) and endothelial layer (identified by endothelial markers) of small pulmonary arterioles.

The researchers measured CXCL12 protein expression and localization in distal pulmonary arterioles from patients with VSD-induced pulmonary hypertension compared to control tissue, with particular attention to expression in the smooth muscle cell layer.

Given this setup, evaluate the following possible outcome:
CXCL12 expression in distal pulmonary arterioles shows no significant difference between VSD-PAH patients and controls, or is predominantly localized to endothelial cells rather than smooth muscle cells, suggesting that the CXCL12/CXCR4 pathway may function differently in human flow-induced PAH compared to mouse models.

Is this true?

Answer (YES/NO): NO